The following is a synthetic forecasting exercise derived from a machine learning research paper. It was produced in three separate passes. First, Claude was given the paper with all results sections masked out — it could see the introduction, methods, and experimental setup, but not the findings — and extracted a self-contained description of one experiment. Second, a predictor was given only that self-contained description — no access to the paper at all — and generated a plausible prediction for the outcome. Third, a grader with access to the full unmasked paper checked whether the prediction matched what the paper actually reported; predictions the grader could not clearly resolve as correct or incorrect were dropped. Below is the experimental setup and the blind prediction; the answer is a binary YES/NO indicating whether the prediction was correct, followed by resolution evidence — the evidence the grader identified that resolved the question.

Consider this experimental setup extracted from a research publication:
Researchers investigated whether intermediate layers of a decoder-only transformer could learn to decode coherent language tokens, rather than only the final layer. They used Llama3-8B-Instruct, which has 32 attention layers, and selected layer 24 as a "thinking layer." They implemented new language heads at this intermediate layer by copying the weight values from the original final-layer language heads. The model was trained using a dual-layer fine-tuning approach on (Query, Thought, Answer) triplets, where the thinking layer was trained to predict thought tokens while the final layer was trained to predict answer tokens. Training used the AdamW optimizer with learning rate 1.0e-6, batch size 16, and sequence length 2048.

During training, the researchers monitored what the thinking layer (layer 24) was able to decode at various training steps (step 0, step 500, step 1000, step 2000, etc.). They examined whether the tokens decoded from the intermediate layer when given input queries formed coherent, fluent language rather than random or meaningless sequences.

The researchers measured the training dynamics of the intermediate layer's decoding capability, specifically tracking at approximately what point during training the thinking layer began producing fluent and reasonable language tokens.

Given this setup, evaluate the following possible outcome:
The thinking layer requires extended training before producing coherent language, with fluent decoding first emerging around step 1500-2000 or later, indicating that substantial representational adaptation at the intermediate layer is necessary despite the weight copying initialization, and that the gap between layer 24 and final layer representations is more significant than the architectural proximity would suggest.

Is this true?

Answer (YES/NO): NO